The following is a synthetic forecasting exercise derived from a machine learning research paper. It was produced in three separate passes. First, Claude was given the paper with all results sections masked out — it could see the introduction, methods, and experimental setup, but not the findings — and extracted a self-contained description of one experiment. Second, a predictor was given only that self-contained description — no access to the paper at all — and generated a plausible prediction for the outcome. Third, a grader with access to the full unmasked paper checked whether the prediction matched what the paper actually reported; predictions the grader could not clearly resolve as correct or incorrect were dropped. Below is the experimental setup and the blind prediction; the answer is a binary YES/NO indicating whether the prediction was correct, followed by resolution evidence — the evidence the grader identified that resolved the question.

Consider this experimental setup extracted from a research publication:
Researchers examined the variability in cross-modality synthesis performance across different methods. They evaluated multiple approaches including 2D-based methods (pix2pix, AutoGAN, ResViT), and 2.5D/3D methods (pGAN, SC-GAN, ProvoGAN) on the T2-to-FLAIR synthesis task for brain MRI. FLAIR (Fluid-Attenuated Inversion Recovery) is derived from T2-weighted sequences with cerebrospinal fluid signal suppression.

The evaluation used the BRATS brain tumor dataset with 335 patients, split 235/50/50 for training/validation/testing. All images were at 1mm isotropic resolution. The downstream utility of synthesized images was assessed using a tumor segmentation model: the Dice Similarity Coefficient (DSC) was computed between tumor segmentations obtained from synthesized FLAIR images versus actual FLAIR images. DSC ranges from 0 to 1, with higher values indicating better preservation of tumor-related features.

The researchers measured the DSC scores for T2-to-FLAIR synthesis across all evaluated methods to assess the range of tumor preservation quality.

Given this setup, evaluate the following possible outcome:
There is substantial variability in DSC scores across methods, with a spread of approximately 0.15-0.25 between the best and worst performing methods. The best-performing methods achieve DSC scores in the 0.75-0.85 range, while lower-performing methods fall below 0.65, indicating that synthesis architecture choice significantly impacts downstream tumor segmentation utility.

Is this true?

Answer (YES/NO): NO